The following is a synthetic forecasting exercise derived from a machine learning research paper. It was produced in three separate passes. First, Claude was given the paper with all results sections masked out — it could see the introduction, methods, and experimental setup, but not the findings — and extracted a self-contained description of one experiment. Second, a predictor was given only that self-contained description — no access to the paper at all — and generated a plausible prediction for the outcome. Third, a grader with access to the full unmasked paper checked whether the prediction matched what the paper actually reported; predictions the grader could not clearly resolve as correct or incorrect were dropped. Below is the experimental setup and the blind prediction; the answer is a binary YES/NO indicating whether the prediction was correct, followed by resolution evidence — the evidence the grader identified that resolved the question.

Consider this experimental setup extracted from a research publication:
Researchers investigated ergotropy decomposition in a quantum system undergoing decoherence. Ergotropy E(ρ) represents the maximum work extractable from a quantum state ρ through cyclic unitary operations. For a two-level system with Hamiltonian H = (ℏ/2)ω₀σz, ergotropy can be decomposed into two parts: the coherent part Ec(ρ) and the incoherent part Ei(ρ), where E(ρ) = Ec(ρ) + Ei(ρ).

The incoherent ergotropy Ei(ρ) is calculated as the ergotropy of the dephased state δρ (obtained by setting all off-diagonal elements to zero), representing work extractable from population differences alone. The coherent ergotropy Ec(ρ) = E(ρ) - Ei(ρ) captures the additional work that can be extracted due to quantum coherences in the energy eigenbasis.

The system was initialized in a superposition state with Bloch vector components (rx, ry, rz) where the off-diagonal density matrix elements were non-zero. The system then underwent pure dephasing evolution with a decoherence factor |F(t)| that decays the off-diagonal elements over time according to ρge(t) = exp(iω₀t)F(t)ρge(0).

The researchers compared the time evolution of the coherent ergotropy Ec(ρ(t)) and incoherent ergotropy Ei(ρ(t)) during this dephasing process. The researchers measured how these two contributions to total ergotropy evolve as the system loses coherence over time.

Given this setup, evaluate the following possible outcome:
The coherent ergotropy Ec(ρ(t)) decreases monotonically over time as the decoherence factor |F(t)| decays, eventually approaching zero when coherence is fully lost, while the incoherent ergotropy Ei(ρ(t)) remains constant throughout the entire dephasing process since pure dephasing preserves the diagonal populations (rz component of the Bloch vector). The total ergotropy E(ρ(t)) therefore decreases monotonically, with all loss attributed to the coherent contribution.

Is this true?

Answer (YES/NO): NO